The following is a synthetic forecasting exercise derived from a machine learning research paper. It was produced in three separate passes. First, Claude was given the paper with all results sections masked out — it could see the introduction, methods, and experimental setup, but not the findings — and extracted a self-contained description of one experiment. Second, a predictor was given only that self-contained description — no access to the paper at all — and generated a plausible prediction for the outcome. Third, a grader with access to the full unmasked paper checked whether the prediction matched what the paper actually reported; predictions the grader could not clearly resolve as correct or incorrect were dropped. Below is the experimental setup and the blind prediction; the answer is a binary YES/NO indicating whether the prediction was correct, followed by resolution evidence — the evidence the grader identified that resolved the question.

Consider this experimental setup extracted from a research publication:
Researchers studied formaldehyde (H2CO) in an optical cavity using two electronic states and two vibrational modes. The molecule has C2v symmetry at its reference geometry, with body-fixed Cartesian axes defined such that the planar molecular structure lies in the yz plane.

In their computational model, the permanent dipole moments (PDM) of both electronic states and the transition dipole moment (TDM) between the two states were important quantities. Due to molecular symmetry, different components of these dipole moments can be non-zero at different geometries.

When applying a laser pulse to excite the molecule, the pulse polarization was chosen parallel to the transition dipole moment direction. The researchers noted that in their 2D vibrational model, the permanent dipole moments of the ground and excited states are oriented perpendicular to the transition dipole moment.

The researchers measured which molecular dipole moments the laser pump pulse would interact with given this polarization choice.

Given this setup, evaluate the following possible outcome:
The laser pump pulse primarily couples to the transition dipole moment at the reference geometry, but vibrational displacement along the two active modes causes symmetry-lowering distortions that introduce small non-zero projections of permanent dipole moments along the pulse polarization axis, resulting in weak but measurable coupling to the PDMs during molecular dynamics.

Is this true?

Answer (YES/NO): NO